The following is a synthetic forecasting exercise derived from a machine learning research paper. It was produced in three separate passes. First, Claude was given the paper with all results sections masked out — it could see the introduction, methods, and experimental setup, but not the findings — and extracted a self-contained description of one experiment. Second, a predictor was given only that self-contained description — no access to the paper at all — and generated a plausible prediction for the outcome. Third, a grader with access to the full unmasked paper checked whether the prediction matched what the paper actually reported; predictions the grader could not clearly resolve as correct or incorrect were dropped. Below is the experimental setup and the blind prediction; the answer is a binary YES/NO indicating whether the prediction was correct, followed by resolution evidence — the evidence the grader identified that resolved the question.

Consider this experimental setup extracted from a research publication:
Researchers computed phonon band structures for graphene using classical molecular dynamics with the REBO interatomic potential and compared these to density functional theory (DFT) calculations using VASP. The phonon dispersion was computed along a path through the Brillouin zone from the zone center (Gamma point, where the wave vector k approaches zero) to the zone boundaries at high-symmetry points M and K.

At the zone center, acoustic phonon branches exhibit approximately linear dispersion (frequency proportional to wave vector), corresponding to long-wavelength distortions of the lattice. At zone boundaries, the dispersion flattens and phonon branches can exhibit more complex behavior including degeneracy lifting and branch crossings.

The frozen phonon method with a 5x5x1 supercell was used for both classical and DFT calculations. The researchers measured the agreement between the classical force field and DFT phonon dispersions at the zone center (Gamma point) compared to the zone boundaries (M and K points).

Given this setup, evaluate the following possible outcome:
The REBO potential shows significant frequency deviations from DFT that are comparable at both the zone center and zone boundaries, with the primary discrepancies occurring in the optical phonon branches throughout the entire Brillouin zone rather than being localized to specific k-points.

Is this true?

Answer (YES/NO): NO